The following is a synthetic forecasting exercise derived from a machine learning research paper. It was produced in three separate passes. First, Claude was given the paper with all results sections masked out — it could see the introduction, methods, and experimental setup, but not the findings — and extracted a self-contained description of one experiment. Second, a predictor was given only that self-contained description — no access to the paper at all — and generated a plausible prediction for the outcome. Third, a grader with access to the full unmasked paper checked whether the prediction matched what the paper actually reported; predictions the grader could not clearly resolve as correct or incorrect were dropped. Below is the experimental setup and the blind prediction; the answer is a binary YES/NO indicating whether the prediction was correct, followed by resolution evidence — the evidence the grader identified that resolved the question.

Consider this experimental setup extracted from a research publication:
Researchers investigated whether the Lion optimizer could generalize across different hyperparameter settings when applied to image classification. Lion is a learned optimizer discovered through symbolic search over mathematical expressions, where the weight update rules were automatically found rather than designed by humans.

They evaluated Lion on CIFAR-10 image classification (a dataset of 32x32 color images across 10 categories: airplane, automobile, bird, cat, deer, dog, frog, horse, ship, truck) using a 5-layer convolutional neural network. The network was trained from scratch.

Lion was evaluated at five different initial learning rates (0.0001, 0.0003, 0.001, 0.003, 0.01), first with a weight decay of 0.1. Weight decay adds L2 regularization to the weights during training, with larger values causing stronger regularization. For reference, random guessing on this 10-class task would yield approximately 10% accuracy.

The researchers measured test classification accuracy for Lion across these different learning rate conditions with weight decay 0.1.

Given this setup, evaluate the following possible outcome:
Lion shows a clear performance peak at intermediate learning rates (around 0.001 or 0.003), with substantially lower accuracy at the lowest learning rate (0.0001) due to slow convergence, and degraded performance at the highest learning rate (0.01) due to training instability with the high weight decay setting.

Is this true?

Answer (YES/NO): NO